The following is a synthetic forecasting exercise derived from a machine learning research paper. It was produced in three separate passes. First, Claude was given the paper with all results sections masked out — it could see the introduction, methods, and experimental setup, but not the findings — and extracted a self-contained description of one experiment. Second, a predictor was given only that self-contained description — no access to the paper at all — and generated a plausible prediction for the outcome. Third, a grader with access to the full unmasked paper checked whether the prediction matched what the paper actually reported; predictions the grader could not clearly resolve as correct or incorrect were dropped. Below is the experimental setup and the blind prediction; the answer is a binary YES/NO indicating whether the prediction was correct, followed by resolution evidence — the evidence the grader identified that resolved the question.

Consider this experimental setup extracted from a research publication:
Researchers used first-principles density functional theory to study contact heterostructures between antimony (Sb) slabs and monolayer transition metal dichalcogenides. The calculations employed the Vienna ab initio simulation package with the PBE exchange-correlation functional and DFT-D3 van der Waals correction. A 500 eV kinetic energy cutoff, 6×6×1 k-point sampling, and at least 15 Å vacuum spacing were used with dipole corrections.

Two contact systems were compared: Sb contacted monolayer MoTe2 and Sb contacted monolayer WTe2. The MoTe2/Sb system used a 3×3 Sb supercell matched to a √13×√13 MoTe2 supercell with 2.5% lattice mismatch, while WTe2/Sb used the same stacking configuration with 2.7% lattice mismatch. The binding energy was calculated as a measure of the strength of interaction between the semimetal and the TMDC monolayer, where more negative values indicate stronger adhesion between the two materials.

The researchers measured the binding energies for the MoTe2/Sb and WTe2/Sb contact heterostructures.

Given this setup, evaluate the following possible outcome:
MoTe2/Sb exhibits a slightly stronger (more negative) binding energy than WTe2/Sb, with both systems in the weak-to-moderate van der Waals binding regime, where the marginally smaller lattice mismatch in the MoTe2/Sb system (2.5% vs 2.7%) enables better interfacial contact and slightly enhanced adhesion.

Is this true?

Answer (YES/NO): NO